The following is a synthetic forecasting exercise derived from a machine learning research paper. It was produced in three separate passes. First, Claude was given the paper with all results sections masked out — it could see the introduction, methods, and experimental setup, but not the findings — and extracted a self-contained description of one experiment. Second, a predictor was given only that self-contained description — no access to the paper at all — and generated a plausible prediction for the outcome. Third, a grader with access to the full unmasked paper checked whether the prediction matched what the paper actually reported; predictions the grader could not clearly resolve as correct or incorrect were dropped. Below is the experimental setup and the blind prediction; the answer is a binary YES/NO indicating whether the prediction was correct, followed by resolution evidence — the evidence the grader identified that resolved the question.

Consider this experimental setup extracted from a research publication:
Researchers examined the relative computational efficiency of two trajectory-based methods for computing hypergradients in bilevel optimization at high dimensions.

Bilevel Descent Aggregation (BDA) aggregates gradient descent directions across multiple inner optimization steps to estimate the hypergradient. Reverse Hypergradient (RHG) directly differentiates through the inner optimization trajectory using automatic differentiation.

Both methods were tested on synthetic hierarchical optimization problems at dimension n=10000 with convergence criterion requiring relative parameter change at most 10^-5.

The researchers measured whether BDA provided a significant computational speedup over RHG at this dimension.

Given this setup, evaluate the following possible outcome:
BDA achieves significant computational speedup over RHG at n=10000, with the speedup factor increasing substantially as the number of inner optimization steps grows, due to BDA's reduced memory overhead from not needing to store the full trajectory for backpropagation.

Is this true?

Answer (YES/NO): NO